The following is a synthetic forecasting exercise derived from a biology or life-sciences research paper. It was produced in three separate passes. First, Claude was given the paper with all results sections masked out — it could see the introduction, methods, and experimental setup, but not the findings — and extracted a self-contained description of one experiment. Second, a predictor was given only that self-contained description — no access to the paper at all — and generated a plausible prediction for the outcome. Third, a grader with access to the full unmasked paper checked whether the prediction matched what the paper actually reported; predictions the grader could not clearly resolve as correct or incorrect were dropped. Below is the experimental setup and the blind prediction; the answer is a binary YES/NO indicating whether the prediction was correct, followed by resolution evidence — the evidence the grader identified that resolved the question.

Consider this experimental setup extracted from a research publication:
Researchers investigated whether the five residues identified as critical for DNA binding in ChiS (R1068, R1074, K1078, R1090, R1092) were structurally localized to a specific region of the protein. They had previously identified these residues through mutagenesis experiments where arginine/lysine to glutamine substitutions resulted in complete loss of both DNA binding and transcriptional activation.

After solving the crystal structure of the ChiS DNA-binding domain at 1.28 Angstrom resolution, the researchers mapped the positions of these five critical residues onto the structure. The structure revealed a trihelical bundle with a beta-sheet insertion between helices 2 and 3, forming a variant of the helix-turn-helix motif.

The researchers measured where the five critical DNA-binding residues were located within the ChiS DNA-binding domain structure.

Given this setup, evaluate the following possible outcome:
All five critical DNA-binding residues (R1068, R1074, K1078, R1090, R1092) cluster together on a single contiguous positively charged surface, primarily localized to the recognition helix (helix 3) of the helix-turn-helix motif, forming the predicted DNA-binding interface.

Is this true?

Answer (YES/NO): NO